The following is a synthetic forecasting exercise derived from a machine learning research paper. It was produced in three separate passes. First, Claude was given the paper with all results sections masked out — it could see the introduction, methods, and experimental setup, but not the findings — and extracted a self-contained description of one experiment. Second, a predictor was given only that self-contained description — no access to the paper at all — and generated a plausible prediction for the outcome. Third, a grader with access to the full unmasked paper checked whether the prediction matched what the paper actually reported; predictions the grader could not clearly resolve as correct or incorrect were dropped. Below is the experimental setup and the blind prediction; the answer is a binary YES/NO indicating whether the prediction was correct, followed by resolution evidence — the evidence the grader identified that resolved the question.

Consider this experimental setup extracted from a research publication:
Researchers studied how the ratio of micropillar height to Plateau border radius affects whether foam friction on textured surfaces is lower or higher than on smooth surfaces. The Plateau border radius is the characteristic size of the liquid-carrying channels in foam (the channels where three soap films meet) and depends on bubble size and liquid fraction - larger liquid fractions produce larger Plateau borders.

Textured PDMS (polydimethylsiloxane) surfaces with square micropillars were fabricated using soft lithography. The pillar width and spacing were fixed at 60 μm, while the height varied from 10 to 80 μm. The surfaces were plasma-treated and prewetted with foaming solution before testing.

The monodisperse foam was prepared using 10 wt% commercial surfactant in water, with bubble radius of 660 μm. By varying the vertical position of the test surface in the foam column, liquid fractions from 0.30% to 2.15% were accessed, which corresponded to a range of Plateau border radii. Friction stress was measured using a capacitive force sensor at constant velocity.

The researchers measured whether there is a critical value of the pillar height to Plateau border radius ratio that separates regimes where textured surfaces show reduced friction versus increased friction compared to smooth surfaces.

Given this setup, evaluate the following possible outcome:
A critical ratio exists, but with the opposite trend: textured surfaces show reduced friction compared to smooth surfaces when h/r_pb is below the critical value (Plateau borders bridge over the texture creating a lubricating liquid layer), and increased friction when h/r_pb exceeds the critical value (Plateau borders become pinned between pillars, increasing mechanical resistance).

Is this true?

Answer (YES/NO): NO